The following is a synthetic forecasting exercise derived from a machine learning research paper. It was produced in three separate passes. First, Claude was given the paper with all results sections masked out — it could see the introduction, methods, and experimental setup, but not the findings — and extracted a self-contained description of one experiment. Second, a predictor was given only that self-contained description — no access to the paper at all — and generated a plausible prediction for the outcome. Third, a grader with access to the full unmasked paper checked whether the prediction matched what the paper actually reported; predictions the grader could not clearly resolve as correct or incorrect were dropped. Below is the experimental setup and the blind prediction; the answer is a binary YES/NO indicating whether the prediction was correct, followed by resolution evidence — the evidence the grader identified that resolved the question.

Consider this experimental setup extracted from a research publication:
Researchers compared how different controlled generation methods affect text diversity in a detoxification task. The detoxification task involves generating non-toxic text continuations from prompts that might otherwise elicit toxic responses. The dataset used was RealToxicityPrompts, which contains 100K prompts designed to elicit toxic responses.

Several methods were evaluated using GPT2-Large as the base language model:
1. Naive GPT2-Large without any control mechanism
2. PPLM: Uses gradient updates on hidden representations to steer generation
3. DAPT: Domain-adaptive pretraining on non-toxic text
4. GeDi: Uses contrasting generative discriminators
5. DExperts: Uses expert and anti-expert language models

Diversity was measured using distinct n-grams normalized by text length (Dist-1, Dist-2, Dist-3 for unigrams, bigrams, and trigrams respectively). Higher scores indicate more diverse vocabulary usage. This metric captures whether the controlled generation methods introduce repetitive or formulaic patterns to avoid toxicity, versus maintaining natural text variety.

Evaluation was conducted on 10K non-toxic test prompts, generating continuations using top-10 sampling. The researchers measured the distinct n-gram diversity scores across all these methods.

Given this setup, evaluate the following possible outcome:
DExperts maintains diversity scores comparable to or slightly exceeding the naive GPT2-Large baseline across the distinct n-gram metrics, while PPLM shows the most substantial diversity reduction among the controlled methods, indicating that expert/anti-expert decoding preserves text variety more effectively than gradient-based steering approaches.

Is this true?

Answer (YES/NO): NO